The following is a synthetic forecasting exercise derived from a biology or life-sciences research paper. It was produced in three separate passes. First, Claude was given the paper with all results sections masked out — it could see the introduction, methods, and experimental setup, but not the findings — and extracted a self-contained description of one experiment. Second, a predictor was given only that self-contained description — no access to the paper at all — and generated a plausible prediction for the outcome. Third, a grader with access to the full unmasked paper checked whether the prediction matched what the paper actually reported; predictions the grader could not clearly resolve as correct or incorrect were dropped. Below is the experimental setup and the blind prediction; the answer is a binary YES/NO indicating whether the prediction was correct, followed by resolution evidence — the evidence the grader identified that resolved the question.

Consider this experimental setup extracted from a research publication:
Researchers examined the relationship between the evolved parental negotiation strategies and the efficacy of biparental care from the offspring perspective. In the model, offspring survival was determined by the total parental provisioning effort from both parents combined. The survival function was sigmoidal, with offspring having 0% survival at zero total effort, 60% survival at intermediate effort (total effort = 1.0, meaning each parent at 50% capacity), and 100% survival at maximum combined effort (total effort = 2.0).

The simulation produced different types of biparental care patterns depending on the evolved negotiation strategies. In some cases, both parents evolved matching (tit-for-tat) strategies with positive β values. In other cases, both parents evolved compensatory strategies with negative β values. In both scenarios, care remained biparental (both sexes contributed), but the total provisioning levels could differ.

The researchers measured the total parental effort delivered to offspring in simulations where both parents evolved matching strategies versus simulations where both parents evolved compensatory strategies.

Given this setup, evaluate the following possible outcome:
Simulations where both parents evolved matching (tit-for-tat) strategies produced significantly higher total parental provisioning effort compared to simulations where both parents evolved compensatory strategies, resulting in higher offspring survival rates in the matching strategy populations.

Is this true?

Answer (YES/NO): YES